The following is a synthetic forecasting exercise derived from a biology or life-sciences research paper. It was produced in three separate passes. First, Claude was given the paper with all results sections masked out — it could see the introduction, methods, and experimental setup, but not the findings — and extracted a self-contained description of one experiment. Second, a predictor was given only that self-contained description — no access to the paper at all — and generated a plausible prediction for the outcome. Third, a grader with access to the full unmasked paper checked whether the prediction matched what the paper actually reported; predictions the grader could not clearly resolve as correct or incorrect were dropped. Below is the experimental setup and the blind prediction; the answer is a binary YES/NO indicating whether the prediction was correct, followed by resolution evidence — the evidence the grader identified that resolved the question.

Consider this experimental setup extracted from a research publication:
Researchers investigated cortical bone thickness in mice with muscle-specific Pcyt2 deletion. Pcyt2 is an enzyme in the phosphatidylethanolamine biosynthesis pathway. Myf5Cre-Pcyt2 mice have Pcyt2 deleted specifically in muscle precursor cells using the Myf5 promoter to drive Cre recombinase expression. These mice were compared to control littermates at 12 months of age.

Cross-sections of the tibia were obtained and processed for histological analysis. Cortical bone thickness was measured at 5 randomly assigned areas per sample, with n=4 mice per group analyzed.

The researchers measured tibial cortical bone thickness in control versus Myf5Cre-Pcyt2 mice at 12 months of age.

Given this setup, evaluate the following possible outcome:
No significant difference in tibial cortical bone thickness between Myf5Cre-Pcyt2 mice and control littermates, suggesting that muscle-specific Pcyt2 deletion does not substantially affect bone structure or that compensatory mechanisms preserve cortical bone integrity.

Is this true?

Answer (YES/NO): NO